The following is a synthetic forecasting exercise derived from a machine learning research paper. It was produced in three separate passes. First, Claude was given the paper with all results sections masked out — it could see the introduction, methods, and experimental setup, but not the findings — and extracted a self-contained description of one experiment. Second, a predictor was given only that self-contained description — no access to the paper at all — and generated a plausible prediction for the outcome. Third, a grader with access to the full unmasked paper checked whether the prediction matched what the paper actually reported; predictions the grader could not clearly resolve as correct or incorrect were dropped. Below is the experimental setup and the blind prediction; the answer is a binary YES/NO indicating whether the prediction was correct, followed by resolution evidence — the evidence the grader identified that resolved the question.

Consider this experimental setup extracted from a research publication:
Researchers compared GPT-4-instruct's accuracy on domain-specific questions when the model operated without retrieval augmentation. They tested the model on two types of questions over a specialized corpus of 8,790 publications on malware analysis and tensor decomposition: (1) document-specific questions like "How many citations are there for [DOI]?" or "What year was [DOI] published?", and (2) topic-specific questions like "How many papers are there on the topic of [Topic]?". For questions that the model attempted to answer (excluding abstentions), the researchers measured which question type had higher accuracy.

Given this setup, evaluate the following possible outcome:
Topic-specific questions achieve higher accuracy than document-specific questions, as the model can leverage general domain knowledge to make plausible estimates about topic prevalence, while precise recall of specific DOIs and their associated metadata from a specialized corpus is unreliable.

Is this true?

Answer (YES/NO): YES